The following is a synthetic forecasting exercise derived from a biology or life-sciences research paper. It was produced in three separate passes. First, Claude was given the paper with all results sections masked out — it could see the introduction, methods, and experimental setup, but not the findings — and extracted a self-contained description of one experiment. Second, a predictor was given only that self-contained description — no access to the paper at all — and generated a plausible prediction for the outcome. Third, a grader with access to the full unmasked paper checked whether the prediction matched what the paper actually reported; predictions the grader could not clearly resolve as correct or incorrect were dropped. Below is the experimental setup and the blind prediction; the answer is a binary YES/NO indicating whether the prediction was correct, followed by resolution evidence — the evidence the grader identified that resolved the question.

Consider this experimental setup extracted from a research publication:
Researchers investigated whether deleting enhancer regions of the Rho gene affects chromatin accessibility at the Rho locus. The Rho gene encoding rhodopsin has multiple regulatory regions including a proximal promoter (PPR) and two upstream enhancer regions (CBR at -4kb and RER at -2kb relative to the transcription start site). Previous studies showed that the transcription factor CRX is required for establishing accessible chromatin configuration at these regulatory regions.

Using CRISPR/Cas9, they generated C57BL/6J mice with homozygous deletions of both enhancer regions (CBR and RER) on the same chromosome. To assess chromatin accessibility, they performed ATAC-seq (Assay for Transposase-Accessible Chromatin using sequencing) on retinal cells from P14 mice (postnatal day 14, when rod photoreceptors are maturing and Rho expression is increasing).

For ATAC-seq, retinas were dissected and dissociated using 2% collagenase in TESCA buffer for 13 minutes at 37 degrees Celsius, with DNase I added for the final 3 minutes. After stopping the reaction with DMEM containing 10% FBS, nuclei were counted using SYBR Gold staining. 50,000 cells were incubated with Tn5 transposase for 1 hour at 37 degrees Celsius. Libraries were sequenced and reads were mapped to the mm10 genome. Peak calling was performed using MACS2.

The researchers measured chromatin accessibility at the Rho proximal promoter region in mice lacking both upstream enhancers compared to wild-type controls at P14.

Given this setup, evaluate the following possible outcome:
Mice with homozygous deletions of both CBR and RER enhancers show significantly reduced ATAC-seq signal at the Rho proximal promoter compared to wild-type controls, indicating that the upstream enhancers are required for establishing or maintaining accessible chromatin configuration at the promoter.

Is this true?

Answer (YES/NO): NO